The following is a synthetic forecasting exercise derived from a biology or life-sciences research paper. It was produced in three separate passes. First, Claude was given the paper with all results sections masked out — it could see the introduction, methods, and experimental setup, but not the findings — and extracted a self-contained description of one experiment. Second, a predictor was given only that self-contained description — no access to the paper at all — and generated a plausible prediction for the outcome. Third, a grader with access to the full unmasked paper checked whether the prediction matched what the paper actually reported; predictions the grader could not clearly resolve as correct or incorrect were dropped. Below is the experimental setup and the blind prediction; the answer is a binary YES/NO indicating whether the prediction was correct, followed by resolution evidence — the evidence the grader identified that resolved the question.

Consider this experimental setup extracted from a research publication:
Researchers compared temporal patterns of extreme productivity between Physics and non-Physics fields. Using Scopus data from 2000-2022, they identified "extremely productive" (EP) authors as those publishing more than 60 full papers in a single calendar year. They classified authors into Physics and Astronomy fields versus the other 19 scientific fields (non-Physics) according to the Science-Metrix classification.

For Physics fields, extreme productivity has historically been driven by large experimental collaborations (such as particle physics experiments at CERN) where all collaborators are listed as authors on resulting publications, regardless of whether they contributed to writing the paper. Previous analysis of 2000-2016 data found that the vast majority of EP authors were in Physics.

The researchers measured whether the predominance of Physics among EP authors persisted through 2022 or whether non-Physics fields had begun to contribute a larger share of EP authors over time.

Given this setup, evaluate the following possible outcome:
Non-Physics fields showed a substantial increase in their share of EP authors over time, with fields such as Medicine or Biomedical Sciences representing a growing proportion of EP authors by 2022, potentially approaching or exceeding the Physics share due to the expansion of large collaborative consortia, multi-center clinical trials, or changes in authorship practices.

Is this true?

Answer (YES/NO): YES